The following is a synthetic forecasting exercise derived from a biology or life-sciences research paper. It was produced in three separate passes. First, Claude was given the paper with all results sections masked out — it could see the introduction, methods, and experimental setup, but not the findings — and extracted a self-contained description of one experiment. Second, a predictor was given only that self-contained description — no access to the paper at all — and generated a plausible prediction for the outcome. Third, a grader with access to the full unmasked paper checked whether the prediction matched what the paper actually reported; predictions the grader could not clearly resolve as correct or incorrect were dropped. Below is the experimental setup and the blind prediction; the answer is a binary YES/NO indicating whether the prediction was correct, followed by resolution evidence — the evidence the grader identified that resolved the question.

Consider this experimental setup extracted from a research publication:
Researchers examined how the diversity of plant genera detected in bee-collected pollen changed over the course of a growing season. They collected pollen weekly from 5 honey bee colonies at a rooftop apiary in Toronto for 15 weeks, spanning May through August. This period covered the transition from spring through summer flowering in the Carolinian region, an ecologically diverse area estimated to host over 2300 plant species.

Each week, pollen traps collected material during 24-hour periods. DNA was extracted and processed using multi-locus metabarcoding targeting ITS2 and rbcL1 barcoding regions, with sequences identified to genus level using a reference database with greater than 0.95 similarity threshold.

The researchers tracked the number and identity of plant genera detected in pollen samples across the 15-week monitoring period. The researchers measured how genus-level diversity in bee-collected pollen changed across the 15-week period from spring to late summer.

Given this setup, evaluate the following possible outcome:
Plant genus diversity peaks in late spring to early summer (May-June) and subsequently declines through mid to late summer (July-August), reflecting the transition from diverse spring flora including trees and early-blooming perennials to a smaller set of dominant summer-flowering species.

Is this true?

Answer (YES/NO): YES